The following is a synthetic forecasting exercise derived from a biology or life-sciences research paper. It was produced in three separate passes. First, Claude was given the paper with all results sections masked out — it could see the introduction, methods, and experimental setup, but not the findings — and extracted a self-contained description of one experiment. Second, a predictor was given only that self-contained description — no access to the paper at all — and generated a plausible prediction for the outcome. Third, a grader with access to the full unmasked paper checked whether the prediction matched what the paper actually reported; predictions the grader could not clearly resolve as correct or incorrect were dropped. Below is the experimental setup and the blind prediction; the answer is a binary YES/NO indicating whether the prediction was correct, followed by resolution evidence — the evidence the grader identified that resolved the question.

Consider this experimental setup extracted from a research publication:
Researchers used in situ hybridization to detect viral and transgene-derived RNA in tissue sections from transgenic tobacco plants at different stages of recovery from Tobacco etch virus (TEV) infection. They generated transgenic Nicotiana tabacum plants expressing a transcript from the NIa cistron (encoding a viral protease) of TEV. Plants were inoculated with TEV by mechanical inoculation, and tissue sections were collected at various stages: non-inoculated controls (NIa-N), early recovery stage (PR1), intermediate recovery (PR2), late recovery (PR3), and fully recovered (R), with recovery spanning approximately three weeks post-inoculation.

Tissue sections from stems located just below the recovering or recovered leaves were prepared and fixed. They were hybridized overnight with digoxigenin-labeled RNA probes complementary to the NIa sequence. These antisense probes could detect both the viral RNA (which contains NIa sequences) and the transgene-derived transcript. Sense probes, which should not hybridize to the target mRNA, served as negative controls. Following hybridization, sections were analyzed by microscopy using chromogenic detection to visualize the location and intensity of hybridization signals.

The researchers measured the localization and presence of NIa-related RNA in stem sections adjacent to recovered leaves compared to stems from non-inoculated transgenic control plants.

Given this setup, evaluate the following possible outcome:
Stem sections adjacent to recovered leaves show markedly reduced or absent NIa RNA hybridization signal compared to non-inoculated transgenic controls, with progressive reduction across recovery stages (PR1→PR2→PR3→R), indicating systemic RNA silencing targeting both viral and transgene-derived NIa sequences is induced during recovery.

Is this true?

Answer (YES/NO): NO